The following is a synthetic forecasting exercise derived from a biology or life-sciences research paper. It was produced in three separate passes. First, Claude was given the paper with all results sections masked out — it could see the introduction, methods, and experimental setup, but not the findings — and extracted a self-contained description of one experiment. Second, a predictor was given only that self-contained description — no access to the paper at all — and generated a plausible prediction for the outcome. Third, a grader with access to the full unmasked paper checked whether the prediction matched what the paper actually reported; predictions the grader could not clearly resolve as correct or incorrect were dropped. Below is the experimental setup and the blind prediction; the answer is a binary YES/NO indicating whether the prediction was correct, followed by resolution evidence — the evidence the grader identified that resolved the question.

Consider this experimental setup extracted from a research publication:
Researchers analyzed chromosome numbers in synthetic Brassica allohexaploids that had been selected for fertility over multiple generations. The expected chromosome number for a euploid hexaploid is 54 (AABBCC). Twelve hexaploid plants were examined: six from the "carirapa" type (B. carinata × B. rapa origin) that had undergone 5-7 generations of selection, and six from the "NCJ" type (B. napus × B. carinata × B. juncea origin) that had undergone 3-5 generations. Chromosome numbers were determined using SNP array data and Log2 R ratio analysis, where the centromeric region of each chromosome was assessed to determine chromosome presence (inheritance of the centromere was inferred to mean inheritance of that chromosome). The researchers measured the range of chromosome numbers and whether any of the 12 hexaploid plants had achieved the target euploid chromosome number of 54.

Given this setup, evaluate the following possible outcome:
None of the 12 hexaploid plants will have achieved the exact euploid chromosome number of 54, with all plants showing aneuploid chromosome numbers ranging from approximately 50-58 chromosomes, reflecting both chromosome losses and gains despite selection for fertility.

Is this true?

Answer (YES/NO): NO